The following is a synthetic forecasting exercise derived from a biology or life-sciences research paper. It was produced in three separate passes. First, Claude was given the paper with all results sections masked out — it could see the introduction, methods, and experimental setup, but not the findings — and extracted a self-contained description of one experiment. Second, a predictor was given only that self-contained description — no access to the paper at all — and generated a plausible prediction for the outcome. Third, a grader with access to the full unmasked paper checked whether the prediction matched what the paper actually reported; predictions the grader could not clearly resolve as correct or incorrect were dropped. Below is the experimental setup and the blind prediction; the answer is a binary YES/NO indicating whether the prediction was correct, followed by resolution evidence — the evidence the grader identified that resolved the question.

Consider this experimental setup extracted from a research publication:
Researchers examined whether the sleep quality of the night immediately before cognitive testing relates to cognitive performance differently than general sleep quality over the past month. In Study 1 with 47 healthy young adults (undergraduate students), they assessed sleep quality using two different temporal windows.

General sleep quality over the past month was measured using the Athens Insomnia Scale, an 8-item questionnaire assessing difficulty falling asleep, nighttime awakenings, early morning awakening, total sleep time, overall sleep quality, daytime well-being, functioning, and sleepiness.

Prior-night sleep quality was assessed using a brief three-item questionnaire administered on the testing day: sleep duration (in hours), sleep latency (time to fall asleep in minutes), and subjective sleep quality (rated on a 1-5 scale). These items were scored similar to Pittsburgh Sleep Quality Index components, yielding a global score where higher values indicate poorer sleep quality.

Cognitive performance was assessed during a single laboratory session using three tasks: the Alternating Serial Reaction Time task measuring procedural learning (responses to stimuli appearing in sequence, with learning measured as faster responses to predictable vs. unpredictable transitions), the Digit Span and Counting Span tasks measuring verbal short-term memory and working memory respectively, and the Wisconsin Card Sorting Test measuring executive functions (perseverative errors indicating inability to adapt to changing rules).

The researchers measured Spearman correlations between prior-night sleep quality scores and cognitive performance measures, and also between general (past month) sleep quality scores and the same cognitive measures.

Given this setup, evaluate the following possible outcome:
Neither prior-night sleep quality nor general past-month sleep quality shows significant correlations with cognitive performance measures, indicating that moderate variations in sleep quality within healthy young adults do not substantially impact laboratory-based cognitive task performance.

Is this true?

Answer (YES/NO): YES